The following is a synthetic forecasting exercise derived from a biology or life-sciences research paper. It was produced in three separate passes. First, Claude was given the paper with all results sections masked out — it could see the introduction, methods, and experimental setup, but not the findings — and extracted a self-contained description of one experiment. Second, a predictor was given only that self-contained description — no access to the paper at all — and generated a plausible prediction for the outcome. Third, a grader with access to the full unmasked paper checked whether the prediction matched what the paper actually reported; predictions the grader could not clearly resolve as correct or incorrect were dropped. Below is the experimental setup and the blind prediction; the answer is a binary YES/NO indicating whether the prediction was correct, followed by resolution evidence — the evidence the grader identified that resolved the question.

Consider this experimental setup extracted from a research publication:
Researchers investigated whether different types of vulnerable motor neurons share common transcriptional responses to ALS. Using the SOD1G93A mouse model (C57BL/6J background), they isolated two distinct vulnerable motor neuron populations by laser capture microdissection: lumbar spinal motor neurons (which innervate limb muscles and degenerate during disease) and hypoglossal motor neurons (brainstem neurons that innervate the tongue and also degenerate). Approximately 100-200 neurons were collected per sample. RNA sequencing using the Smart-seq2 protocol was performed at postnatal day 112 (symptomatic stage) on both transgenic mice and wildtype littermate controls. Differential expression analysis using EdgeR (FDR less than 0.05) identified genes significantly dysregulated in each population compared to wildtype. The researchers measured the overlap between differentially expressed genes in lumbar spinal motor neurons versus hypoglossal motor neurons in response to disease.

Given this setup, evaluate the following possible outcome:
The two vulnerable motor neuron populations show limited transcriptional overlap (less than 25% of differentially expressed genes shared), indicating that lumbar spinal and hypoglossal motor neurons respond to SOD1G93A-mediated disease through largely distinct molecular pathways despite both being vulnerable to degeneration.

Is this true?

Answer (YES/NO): NO